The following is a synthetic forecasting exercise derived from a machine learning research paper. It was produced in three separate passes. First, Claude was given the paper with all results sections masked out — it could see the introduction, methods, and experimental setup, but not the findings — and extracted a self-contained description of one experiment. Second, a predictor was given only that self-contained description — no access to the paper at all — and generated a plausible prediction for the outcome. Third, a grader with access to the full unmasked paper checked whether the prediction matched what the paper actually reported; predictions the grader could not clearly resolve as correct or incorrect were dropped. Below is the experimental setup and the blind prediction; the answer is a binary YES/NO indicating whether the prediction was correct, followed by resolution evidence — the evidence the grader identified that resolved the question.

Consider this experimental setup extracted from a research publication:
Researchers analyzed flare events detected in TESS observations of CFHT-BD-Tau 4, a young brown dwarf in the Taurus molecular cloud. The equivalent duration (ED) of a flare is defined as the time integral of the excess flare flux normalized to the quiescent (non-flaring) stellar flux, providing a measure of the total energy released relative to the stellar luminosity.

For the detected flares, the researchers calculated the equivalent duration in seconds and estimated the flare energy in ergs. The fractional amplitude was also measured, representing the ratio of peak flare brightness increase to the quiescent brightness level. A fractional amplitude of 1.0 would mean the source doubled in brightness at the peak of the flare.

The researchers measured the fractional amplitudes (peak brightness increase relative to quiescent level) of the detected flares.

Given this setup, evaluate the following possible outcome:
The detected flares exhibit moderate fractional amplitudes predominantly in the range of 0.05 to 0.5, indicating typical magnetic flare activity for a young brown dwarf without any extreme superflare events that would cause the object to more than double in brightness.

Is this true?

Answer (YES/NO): NO